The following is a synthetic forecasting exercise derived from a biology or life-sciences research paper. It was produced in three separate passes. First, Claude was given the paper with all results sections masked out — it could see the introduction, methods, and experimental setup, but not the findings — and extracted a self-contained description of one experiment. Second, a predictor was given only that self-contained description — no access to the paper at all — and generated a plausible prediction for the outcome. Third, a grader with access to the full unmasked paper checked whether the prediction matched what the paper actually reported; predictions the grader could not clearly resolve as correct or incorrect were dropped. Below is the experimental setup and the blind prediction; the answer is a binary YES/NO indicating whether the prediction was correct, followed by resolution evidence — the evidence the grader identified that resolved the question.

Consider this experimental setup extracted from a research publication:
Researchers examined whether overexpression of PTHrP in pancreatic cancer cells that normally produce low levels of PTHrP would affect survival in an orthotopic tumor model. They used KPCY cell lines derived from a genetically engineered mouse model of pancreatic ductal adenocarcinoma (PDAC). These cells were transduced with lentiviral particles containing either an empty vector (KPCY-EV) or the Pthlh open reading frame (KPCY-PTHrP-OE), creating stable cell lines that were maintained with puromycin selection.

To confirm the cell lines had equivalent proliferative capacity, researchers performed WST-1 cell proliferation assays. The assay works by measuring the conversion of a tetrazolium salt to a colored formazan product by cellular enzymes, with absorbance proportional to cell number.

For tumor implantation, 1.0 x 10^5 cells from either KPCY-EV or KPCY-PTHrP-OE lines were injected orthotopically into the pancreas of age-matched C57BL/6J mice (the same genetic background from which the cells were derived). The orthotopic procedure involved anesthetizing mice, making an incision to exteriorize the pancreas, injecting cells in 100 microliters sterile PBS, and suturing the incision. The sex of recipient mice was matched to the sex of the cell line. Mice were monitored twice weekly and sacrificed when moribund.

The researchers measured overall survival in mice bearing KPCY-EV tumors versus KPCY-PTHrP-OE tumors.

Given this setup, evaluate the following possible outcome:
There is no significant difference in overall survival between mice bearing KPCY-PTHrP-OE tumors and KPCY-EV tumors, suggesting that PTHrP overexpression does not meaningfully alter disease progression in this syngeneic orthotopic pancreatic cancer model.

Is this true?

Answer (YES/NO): NO